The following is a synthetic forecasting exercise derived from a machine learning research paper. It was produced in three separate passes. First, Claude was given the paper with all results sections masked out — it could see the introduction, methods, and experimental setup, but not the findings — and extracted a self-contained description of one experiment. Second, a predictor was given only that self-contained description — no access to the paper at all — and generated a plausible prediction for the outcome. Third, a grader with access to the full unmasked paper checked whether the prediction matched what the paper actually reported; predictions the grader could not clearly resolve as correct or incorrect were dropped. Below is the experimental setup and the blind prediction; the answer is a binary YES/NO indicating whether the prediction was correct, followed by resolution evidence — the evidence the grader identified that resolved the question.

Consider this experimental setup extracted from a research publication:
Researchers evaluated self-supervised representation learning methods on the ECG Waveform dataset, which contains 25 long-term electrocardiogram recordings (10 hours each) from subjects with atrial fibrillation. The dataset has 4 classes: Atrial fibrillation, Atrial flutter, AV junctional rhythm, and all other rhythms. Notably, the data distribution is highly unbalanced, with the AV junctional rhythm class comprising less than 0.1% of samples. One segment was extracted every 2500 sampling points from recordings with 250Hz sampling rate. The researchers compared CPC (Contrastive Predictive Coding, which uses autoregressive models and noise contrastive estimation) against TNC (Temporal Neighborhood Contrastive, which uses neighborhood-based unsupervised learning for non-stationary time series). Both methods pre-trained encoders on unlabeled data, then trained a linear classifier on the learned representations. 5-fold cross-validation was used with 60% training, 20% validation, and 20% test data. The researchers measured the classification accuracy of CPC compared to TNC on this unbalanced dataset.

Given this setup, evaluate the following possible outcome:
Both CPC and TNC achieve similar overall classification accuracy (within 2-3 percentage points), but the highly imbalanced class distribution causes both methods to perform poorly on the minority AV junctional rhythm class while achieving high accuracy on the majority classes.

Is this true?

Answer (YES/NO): NO